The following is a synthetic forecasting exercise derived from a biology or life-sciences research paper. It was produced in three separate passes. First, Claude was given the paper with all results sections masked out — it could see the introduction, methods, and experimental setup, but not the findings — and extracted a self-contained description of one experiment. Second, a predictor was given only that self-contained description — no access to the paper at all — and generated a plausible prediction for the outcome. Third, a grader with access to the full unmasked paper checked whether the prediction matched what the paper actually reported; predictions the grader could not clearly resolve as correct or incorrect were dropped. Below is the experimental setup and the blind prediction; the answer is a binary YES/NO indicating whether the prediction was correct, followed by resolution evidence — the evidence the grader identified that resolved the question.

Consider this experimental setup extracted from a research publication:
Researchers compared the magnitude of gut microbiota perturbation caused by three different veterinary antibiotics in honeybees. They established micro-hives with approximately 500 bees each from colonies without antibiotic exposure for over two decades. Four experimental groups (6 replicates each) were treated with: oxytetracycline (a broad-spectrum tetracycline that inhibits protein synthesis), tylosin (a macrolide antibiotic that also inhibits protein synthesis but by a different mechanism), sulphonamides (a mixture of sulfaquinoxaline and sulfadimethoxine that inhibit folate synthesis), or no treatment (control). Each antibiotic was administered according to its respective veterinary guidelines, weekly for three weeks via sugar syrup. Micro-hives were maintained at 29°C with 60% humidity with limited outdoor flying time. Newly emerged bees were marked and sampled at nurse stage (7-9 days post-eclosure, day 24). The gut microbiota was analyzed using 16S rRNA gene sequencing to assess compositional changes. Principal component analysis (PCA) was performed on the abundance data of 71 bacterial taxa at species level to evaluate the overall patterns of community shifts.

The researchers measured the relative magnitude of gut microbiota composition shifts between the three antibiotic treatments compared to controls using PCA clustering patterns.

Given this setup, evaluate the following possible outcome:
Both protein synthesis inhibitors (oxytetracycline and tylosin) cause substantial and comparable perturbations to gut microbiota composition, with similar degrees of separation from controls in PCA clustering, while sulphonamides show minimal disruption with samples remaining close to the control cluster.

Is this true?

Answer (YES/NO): NO